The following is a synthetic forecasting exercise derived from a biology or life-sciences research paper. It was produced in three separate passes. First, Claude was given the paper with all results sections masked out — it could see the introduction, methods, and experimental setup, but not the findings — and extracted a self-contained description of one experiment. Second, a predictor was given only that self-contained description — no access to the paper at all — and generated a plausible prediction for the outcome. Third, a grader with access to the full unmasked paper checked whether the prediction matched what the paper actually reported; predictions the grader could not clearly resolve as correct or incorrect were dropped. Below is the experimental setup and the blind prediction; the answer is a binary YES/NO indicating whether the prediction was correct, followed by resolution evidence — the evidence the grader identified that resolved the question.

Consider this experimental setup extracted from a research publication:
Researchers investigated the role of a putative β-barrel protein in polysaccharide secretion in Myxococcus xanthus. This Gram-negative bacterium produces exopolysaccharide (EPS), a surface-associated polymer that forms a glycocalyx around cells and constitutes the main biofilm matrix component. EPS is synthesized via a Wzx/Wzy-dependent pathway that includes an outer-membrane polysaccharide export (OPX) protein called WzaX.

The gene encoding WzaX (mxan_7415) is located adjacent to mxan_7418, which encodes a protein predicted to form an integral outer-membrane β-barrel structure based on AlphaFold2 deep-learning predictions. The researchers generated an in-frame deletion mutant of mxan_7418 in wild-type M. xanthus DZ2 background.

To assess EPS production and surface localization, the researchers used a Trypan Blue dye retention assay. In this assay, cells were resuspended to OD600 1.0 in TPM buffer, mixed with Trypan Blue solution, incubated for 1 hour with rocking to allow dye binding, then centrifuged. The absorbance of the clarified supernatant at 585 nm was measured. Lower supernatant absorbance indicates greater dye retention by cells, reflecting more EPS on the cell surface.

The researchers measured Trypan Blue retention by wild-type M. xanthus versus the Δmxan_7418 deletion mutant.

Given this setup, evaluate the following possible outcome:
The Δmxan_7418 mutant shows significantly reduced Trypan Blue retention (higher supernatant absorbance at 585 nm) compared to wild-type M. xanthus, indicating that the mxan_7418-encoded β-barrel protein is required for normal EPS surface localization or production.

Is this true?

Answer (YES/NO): YES